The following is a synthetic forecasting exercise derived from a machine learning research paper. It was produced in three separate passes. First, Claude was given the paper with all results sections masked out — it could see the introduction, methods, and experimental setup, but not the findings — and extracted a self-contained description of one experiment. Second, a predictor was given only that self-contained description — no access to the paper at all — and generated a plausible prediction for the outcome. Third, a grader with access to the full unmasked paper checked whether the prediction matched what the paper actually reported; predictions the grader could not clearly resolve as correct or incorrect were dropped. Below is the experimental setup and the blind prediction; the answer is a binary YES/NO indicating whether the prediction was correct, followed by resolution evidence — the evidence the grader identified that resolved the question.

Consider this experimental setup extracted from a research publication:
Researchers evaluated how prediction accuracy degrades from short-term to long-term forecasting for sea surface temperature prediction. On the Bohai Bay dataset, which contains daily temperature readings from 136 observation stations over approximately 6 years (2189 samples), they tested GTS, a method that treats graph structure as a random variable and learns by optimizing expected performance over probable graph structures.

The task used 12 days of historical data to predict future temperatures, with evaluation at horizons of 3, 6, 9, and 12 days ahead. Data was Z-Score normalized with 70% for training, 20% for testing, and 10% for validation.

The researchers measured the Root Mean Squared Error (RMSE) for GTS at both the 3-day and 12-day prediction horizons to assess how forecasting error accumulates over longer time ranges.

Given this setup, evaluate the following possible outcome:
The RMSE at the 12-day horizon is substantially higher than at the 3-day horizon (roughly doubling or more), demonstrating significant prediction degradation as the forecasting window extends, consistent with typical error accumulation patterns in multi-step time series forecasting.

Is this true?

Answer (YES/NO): NO